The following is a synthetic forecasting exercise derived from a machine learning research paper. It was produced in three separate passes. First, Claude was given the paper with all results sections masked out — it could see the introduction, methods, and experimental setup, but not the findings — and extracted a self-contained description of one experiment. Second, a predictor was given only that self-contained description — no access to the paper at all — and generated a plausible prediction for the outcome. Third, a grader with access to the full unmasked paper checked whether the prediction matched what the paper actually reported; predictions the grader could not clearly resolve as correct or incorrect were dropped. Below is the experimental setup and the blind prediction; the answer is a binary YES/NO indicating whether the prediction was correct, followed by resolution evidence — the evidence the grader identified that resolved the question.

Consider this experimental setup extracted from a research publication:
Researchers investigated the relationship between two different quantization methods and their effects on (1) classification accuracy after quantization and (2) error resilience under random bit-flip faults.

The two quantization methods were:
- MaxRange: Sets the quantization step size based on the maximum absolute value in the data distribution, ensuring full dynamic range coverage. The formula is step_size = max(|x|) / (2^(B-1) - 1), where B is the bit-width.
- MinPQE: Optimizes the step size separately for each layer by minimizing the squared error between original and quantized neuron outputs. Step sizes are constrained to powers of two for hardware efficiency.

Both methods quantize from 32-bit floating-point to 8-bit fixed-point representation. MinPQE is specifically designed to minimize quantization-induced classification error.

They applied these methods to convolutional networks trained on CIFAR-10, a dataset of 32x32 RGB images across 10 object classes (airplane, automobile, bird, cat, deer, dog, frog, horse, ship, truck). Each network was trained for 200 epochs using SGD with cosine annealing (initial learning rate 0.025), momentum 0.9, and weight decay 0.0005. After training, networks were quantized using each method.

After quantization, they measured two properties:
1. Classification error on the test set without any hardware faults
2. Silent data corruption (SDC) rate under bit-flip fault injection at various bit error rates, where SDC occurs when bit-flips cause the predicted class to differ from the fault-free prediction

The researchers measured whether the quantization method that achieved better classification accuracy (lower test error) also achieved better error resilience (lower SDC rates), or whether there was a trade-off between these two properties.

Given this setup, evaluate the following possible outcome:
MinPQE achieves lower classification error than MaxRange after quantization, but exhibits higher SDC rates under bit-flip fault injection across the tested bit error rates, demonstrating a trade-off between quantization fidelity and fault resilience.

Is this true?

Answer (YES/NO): NO